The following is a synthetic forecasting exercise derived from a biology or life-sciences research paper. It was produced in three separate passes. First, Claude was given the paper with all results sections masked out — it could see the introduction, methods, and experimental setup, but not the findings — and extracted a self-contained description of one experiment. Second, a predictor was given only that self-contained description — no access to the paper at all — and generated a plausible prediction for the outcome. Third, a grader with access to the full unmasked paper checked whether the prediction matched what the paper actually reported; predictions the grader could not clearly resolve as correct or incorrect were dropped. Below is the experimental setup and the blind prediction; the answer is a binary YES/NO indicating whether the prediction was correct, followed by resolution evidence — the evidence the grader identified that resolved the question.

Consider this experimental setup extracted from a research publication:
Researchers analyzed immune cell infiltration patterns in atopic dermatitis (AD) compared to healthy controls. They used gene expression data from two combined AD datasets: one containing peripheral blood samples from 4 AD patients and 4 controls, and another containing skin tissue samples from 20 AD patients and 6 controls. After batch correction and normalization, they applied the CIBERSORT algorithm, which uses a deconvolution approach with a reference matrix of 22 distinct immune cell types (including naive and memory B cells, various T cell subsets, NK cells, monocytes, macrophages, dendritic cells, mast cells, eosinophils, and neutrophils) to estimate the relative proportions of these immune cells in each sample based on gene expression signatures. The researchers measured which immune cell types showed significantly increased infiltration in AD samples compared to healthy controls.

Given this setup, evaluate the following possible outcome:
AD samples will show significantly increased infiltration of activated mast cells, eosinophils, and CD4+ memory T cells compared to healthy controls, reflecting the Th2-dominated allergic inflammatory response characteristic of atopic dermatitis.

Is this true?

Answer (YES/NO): NO